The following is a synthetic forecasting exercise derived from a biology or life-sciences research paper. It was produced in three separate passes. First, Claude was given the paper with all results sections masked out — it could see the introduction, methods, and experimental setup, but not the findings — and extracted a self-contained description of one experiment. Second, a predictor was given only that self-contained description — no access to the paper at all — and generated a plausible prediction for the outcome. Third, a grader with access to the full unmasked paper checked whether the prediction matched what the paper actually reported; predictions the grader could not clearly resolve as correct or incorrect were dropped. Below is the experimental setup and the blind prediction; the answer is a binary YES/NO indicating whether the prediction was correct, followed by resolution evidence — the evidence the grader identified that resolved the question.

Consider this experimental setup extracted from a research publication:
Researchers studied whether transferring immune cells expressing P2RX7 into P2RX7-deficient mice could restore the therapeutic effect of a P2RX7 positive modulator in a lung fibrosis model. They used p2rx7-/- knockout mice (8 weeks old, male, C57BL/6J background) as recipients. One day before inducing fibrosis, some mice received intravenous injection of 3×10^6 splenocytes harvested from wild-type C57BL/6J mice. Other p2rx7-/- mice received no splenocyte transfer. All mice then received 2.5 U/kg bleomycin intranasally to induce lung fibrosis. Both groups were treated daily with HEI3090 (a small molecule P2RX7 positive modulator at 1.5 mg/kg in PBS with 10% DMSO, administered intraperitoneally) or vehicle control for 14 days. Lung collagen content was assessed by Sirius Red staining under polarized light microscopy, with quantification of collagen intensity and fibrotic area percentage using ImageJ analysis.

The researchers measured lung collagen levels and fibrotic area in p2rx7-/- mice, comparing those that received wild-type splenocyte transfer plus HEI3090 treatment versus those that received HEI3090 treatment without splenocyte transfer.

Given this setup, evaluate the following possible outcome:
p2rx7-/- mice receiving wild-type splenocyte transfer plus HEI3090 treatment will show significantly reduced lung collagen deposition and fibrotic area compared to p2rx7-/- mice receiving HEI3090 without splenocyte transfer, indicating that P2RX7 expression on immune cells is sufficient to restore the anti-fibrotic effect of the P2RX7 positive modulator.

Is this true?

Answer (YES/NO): YES